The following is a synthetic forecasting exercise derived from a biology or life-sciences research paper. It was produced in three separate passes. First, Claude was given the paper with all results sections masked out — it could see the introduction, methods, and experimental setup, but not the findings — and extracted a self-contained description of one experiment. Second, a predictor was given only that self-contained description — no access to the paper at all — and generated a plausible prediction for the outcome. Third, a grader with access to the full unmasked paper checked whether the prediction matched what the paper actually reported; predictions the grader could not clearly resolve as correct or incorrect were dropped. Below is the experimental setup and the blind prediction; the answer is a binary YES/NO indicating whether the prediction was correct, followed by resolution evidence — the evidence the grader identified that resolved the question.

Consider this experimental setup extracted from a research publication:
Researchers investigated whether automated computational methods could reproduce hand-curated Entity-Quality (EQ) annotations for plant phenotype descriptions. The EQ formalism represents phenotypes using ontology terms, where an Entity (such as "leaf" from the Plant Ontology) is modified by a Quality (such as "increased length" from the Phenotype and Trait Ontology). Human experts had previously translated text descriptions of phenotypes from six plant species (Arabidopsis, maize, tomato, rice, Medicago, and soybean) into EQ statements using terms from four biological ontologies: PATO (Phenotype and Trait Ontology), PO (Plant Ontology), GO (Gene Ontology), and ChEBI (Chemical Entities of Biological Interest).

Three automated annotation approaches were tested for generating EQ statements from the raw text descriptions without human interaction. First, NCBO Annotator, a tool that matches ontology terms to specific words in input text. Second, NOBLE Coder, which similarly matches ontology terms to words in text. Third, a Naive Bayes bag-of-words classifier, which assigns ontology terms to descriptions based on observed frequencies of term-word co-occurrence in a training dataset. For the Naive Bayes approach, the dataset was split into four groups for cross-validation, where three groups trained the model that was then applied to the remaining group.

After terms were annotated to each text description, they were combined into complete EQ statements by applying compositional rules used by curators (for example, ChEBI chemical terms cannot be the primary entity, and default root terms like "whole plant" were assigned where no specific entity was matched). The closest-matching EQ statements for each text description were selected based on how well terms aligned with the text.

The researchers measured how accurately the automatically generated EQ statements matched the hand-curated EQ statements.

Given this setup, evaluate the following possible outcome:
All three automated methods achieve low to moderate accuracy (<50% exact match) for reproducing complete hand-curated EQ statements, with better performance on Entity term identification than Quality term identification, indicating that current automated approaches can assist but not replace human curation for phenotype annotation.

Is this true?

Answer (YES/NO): NO